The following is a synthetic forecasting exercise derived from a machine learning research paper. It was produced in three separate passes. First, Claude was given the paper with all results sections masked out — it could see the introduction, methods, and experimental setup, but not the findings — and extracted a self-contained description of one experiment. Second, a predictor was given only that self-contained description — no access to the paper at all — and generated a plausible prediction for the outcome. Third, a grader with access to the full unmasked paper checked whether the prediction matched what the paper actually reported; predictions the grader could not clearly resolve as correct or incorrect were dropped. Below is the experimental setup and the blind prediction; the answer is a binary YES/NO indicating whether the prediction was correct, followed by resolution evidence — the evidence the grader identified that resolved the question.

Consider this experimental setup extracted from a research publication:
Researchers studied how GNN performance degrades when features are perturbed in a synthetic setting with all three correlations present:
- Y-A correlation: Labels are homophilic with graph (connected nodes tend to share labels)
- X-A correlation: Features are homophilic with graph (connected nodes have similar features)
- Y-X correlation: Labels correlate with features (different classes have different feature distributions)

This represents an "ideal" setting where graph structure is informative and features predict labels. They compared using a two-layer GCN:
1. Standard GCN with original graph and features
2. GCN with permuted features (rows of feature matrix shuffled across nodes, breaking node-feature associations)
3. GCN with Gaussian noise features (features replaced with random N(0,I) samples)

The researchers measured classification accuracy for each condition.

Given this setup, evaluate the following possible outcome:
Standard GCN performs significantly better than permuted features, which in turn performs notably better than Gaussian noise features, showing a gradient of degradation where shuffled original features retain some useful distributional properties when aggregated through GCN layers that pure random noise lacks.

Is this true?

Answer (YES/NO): YES